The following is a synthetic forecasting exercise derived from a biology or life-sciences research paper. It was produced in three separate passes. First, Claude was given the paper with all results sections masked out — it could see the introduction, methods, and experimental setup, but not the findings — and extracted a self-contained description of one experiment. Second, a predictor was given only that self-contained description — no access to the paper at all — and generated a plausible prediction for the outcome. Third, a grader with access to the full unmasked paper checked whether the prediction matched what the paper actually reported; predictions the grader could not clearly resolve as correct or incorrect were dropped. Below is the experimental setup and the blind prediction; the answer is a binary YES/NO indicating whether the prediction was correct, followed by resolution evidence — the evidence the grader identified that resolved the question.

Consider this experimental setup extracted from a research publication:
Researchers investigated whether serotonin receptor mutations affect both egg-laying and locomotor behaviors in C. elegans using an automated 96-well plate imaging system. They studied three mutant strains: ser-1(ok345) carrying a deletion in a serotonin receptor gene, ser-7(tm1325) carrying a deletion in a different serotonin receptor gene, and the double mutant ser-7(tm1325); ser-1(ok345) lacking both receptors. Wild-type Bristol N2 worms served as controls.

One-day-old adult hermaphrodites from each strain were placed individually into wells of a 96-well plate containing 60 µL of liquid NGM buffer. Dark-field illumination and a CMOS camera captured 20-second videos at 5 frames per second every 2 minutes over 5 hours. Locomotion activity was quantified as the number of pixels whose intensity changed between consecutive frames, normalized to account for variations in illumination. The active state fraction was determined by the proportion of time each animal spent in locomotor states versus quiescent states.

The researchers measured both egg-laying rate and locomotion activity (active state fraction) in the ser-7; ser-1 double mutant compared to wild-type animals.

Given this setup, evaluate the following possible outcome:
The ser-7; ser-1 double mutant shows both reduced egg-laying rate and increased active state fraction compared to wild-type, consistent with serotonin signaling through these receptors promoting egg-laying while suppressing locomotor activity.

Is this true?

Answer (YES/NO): NO